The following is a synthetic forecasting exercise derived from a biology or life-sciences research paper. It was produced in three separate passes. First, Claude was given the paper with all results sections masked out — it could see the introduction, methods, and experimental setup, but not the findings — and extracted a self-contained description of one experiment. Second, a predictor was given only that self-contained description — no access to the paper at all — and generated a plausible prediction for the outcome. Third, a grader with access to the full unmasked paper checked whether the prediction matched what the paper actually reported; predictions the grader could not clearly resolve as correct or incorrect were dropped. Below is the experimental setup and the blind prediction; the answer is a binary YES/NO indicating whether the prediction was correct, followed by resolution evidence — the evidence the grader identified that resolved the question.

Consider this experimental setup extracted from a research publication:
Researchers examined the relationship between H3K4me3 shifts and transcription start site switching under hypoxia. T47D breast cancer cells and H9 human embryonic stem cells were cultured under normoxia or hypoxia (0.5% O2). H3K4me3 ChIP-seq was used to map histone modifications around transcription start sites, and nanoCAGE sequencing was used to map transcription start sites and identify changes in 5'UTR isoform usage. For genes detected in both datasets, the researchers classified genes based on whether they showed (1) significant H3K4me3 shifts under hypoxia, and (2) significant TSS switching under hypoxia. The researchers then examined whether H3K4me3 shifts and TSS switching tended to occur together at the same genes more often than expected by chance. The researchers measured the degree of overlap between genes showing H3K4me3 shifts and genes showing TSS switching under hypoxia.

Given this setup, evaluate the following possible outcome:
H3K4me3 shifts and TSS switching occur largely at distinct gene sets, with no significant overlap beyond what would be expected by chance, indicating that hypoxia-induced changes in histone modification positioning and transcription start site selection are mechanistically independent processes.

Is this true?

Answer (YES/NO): NO